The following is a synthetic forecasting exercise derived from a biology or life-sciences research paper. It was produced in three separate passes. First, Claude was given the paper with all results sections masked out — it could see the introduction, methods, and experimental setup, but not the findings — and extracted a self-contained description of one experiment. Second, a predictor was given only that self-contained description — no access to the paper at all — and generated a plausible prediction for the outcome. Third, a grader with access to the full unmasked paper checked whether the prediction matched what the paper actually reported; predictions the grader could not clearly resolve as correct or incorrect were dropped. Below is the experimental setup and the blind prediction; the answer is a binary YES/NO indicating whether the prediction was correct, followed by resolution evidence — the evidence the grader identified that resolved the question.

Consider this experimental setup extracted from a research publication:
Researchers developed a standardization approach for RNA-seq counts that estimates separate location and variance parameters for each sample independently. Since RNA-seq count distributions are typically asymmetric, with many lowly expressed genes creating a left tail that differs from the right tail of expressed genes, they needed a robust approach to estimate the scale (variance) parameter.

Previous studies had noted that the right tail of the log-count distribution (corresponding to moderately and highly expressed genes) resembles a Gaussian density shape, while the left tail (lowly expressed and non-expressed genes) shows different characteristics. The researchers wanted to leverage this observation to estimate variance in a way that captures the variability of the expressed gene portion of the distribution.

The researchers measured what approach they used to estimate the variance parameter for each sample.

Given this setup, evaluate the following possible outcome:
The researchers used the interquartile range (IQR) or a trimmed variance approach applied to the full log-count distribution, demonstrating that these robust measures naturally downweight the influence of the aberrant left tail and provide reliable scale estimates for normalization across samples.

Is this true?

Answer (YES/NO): NO